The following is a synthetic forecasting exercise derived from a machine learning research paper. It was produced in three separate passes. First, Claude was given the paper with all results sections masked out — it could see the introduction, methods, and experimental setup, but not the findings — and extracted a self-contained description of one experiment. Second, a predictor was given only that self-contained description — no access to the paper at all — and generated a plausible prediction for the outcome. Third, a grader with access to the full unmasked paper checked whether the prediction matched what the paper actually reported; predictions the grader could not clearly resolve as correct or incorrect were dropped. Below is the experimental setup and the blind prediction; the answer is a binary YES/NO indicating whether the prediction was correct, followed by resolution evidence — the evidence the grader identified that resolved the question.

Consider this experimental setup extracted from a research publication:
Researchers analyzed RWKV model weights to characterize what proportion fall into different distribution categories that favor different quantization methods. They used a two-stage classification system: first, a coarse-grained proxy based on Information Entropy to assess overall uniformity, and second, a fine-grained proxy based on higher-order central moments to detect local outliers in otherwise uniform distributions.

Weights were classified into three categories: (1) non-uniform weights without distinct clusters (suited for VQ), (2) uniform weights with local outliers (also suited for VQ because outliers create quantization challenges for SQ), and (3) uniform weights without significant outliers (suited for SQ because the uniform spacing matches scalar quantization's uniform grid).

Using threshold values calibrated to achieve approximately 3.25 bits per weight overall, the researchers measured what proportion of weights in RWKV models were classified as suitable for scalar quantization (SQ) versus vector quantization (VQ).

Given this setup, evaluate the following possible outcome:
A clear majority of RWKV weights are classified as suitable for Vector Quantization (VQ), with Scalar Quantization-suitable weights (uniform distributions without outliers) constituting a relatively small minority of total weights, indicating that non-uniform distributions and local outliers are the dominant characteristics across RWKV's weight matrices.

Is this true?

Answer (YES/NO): NO